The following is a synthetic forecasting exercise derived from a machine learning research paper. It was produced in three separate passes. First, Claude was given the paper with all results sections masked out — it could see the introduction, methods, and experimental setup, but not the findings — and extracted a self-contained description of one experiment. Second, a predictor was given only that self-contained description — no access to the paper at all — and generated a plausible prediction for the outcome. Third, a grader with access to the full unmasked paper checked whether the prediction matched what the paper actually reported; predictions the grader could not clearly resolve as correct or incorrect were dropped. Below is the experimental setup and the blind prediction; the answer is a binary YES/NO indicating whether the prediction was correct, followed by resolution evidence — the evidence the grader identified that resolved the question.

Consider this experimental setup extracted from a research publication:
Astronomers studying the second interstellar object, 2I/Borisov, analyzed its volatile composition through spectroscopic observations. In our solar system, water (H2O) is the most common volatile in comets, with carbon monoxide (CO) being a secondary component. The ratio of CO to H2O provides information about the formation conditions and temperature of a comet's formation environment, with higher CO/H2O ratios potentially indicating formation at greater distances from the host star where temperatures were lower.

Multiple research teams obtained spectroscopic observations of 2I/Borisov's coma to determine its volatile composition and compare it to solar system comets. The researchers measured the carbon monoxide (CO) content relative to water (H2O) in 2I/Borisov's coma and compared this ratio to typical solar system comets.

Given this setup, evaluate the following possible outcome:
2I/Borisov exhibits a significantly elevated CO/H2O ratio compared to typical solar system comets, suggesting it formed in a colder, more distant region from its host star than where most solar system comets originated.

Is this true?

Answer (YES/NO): YES